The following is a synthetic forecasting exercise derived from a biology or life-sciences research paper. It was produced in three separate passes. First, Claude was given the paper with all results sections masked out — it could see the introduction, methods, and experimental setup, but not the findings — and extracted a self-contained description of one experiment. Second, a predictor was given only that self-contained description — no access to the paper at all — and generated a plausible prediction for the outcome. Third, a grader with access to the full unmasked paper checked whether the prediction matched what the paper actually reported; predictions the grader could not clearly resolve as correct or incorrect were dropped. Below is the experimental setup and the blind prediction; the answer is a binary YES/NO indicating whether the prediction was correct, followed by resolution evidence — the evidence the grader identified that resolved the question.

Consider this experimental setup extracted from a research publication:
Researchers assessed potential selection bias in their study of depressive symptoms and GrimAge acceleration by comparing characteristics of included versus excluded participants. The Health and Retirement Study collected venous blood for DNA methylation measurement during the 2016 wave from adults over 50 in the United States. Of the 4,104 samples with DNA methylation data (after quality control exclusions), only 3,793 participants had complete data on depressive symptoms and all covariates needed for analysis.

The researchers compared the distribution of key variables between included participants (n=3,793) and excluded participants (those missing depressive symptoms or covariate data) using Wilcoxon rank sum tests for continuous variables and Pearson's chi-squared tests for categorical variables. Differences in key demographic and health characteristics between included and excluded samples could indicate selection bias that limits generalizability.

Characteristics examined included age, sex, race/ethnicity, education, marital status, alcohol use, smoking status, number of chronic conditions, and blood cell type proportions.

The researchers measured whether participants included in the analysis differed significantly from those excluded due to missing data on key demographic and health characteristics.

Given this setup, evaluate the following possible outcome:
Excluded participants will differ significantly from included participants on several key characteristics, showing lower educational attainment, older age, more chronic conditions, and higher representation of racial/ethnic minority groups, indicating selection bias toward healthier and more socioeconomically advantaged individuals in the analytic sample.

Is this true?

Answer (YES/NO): NO